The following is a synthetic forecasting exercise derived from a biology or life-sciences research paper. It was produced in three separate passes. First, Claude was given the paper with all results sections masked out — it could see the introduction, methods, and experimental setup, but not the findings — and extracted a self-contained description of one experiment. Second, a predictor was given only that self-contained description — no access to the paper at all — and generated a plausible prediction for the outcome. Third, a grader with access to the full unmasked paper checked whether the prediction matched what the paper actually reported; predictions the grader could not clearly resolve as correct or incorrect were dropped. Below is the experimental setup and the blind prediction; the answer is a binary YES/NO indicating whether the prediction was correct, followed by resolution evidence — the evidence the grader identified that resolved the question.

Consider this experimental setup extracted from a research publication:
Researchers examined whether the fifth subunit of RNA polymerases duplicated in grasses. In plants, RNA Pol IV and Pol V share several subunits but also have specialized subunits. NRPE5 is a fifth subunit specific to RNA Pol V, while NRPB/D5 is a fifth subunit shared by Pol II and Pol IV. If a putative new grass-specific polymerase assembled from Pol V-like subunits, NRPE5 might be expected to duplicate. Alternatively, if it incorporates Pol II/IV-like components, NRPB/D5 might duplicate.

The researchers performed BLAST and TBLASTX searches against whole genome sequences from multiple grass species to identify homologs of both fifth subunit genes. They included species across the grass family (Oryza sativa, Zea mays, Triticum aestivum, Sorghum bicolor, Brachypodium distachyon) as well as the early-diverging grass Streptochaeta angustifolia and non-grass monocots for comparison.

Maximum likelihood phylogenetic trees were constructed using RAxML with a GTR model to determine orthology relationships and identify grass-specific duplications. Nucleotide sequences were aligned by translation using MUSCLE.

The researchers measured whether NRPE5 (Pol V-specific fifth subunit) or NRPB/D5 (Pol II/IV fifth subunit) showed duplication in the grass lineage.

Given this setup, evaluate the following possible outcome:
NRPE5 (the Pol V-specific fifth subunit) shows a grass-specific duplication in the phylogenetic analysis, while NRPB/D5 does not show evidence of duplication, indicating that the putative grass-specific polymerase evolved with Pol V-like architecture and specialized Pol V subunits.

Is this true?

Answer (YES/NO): NO